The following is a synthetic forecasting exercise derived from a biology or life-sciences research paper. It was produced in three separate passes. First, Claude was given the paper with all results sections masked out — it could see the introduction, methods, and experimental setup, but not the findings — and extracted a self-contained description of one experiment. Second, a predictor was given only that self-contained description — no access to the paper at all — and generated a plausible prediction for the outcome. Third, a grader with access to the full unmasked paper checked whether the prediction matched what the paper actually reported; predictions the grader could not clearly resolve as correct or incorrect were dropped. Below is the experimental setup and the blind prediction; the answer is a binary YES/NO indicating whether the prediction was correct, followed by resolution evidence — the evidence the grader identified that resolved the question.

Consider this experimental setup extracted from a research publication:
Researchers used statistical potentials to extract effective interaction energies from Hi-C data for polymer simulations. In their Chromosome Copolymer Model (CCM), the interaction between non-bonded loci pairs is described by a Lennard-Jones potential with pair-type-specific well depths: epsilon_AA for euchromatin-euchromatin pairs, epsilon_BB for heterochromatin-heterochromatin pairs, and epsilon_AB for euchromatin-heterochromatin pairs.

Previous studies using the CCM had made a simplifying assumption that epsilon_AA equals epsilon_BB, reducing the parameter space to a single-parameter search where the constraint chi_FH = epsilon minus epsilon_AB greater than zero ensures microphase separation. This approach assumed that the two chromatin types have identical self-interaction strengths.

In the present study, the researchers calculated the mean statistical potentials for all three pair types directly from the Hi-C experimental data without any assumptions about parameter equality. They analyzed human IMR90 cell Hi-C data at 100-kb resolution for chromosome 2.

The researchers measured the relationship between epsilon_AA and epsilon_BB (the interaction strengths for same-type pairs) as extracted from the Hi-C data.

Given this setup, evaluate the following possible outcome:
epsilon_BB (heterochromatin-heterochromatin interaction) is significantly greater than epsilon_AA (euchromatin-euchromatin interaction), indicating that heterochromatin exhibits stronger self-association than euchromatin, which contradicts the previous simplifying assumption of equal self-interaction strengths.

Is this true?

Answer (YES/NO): NO